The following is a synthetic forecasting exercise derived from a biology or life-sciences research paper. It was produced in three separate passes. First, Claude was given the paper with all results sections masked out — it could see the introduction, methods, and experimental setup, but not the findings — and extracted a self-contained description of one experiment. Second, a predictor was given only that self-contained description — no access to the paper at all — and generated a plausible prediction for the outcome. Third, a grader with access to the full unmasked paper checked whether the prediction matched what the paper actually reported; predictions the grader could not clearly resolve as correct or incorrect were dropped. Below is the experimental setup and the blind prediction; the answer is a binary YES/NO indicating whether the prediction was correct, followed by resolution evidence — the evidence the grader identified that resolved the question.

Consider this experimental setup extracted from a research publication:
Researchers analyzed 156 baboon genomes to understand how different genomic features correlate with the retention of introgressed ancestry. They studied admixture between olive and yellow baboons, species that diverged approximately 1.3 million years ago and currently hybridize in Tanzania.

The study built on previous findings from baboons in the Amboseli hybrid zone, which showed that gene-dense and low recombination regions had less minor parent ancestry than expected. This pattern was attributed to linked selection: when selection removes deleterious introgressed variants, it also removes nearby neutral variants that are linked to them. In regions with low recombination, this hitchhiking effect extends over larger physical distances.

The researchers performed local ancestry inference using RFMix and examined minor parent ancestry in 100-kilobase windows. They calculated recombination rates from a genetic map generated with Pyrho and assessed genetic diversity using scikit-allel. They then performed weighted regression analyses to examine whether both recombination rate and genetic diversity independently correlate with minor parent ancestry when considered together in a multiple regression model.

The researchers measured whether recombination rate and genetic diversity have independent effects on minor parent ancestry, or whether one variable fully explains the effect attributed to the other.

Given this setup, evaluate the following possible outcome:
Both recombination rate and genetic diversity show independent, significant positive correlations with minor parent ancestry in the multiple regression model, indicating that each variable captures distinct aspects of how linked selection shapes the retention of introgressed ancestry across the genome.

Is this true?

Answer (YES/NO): NO